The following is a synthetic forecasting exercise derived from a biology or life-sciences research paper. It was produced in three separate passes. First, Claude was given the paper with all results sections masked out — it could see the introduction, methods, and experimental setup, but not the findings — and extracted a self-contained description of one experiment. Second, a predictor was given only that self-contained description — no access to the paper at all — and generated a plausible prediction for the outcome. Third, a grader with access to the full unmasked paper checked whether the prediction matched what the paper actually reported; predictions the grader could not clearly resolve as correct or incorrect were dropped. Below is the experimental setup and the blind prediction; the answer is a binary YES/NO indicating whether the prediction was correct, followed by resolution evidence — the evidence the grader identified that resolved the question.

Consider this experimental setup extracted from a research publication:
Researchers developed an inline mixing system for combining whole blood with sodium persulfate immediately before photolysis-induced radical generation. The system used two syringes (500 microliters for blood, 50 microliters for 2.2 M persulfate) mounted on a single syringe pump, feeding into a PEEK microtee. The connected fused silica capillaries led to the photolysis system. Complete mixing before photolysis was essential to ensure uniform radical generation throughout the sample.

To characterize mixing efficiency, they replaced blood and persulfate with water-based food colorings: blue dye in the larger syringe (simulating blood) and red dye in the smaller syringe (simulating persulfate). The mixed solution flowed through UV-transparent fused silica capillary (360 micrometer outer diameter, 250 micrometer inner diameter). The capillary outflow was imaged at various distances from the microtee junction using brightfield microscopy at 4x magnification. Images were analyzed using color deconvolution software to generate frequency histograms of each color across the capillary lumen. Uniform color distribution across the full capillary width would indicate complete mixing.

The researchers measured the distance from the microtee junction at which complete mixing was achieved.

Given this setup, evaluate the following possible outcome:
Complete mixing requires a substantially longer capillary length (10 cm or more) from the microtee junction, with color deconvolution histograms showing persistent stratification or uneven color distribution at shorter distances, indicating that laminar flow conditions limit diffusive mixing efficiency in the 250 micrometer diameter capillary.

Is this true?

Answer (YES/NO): NO